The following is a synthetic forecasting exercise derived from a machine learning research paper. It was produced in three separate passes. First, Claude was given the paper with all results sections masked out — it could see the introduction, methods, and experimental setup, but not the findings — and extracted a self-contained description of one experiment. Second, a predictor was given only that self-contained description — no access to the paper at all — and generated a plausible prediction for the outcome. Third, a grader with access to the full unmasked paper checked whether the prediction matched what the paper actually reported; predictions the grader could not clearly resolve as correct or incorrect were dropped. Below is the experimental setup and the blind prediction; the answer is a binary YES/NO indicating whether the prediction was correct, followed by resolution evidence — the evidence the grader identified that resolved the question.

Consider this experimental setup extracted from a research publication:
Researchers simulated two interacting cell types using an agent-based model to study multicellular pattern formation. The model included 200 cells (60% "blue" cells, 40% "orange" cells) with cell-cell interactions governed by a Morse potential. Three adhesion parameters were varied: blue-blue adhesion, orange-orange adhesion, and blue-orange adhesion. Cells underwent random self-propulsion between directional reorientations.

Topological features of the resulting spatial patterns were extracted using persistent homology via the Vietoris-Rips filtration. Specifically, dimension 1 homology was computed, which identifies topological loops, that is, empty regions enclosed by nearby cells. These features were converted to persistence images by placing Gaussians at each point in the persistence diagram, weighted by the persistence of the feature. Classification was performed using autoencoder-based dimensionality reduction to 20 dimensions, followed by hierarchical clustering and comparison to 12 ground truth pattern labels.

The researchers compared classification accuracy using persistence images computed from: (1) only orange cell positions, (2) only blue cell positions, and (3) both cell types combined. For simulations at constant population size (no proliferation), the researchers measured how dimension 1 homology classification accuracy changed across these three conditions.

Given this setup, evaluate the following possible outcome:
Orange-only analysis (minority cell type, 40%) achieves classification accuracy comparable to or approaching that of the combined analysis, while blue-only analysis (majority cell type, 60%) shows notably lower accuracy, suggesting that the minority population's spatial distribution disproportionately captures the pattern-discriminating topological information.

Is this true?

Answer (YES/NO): NO